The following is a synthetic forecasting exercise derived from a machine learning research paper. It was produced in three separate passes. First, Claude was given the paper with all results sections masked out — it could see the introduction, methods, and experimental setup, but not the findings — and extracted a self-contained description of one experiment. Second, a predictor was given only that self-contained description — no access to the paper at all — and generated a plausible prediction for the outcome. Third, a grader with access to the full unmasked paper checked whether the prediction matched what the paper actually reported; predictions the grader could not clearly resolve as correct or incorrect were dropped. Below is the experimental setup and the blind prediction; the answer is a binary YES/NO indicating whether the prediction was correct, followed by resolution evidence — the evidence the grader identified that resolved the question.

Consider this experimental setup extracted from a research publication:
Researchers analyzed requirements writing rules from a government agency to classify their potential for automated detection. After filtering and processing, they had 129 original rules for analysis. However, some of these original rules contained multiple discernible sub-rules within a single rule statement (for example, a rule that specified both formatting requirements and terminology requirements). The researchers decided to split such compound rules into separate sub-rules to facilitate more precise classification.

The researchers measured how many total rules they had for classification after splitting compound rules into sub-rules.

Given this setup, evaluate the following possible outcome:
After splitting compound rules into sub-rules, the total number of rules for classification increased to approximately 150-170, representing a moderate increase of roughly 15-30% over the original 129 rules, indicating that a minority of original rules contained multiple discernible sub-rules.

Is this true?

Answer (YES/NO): YES